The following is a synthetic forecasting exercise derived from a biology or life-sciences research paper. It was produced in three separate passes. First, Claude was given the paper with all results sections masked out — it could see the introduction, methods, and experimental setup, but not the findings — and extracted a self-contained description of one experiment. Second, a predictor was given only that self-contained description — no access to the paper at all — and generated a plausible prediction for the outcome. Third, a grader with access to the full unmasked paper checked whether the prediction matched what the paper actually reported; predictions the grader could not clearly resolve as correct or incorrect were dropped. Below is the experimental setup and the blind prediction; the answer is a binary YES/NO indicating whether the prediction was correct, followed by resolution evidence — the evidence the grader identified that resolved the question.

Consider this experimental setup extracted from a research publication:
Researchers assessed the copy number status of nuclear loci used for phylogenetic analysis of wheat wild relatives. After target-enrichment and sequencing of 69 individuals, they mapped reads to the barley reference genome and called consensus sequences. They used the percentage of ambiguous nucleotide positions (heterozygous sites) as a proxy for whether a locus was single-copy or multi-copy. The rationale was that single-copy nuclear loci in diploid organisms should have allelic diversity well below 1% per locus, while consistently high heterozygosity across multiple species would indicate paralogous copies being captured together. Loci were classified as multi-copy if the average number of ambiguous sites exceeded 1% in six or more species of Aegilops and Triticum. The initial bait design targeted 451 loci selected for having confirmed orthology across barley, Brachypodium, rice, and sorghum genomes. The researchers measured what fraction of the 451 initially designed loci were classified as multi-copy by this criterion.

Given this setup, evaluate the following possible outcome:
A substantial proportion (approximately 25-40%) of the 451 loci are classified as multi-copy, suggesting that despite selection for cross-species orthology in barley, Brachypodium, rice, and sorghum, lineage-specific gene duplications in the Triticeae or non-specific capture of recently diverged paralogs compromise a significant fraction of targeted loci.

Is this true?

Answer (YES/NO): NO